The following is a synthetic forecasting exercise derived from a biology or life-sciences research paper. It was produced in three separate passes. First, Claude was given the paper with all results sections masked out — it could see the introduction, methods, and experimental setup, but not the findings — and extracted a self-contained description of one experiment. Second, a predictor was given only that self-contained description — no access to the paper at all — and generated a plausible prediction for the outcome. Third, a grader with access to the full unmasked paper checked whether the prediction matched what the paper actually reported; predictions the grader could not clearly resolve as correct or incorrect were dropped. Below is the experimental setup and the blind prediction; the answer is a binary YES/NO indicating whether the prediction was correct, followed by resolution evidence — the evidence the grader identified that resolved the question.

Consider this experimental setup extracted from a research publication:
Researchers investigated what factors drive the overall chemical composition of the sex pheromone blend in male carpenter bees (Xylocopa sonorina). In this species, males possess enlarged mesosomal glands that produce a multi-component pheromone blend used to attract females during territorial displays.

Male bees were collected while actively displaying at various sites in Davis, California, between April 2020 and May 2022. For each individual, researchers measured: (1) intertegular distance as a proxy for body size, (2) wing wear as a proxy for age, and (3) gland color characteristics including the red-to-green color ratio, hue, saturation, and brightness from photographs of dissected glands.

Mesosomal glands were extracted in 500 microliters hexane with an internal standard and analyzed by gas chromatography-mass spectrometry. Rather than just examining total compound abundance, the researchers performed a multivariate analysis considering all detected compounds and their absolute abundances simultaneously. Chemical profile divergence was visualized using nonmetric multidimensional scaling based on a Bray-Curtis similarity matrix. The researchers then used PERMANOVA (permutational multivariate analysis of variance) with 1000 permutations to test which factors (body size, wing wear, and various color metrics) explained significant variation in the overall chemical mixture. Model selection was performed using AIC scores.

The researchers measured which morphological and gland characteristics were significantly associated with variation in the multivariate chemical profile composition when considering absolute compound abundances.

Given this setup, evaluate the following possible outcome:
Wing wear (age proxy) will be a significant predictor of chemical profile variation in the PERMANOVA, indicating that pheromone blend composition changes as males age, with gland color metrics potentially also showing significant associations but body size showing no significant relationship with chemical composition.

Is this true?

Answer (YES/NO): NO